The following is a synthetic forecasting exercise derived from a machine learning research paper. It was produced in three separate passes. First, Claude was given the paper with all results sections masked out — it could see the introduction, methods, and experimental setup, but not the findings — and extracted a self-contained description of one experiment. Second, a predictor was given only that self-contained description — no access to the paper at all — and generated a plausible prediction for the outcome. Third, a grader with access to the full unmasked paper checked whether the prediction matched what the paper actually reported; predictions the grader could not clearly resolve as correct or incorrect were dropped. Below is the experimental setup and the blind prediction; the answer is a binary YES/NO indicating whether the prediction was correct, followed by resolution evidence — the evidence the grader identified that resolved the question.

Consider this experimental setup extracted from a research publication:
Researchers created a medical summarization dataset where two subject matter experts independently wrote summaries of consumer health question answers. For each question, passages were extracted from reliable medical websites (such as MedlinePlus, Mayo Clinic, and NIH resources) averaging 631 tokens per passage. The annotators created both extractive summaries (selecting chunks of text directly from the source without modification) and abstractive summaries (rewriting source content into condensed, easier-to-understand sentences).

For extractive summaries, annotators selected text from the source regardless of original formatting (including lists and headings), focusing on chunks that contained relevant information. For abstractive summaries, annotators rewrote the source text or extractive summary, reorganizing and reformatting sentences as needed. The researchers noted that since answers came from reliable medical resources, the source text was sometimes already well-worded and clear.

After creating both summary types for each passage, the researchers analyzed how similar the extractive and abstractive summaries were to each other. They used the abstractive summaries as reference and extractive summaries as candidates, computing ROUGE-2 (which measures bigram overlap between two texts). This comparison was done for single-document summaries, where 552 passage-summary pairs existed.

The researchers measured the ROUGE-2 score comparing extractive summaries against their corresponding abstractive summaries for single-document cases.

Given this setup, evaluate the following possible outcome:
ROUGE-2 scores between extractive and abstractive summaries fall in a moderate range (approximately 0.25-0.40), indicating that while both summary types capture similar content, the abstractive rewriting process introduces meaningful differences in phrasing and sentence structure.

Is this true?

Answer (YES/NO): NO